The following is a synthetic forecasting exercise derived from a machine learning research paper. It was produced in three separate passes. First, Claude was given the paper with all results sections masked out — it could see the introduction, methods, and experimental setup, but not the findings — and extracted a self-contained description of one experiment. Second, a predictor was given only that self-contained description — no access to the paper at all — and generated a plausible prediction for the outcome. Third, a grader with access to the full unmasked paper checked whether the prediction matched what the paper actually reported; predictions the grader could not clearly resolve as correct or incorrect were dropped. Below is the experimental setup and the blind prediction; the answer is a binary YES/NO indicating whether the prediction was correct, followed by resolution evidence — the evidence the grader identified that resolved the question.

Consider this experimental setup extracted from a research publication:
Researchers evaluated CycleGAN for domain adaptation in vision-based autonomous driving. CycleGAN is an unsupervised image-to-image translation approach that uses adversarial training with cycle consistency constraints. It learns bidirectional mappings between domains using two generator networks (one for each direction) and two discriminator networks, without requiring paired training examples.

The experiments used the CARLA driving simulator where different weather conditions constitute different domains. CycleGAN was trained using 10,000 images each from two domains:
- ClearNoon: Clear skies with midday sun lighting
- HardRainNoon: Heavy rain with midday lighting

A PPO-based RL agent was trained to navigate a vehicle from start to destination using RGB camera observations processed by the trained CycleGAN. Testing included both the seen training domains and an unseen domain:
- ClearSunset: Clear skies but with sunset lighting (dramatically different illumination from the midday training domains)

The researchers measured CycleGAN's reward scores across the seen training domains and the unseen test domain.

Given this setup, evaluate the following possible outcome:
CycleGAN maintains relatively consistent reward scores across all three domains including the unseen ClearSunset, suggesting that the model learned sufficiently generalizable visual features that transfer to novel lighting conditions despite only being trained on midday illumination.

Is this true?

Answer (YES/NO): NO